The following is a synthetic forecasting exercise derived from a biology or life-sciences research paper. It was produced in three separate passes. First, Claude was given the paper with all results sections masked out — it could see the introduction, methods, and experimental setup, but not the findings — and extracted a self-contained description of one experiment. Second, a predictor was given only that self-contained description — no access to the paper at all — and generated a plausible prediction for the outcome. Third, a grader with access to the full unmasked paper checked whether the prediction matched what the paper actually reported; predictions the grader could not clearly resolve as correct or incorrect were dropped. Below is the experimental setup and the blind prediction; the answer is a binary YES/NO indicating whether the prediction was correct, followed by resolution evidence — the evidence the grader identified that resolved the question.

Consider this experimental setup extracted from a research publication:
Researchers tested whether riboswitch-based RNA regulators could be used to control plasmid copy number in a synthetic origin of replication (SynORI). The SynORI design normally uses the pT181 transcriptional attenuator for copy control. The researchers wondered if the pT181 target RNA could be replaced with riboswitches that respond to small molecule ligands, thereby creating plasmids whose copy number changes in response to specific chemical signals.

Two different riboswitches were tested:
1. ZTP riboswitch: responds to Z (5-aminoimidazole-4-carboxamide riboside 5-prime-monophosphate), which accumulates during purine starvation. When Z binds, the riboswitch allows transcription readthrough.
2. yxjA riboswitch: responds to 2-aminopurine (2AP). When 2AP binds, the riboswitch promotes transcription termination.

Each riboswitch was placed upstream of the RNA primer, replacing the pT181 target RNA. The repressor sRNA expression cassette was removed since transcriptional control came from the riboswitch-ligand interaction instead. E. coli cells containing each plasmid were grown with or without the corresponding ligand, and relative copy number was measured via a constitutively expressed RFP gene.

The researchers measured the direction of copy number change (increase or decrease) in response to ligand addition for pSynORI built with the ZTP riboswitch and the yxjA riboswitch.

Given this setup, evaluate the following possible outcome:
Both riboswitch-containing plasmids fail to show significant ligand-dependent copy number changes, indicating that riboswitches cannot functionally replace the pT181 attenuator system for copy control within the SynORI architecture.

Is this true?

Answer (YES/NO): NO